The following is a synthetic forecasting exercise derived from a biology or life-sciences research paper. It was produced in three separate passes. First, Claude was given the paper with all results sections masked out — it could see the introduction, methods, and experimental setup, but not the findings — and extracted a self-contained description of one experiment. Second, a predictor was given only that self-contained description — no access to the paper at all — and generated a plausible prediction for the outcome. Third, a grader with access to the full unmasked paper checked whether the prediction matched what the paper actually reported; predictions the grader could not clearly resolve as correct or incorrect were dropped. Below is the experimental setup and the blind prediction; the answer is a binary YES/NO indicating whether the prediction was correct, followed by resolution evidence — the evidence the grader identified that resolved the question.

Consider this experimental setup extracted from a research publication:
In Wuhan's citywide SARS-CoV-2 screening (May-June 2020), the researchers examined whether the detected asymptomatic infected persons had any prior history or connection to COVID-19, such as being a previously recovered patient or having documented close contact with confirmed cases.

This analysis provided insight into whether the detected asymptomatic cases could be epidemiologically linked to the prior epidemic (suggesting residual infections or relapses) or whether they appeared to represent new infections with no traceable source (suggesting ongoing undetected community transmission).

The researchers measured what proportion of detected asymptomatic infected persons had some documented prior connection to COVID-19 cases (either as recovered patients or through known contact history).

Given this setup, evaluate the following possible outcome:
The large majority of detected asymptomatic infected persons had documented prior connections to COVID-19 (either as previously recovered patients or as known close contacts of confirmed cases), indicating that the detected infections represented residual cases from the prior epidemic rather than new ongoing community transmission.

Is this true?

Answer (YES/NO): NO